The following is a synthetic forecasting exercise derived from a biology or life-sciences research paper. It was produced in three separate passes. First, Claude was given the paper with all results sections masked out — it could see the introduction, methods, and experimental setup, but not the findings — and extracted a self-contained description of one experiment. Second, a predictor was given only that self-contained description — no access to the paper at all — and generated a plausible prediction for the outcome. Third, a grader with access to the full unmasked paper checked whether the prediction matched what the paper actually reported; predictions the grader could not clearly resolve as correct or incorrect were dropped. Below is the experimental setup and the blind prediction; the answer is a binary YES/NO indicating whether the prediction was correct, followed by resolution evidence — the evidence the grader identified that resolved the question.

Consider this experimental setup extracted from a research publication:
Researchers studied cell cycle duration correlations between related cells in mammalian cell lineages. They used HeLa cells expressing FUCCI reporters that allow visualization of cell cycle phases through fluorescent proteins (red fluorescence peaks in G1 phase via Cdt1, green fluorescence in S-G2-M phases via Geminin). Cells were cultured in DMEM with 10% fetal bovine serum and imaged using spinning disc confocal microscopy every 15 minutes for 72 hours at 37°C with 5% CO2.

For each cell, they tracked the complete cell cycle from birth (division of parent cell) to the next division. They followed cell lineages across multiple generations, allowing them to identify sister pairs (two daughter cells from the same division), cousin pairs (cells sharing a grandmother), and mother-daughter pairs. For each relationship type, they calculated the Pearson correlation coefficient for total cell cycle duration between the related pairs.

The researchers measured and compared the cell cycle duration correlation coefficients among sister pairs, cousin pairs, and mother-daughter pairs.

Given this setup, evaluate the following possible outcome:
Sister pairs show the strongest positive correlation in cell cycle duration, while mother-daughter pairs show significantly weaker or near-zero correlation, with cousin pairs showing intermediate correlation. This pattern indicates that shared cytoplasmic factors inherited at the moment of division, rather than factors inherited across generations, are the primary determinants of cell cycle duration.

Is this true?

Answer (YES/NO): NO